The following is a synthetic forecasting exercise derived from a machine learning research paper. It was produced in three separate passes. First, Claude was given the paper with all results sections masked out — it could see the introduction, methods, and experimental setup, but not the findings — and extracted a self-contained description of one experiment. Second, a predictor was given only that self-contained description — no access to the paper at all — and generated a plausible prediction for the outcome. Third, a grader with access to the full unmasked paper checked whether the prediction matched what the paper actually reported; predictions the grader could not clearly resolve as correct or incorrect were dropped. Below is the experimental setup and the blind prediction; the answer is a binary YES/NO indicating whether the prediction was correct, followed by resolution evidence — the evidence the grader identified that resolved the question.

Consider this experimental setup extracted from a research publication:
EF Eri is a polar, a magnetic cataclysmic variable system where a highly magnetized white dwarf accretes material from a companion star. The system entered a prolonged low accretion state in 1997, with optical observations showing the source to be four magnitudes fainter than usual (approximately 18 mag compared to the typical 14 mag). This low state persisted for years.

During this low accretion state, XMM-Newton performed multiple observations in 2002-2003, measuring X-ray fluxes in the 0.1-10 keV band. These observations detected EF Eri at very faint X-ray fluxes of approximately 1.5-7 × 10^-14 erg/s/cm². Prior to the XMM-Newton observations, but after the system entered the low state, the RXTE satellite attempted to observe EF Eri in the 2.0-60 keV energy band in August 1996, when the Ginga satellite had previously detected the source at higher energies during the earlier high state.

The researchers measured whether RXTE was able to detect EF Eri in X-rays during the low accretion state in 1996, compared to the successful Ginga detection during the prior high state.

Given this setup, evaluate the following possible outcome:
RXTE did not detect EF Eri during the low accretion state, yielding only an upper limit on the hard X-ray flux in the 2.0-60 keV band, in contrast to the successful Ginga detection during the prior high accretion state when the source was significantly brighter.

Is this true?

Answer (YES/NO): YES